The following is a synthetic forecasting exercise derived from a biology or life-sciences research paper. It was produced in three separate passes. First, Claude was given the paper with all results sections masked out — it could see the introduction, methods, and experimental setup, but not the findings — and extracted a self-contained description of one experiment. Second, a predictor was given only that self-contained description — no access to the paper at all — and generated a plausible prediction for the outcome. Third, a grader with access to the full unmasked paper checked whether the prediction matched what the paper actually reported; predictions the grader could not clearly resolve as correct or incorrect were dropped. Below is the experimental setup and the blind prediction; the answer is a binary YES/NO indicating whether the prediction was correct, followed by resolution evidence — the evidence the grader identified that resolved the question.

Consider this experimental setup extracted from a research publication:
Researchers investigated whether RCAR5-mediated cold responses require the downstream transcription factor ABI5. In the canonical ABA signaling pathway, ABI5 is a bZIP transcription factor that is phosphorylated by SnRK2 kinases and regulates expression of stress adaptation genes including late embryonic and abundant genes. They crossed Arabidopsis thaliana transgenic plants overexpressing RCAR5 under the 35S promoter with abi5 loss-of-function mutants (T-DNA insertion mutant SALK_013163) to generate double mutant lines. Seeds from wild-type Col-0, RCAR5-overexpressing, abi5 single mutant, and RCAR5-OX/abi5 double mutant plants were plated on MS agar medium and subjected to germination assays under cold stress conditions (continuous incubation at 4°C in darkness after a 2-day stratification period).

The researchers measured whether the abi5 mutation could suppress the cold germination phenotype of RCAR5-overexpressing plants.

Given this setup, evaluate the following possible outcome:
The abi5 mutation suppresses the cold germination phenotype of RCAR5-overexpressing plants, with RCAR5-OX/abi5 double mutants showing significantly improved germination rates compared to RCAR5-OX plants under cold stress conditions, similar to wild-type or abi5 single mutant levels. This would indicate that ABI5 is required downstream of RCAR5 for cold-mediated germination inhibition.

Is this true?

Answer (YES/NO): NO